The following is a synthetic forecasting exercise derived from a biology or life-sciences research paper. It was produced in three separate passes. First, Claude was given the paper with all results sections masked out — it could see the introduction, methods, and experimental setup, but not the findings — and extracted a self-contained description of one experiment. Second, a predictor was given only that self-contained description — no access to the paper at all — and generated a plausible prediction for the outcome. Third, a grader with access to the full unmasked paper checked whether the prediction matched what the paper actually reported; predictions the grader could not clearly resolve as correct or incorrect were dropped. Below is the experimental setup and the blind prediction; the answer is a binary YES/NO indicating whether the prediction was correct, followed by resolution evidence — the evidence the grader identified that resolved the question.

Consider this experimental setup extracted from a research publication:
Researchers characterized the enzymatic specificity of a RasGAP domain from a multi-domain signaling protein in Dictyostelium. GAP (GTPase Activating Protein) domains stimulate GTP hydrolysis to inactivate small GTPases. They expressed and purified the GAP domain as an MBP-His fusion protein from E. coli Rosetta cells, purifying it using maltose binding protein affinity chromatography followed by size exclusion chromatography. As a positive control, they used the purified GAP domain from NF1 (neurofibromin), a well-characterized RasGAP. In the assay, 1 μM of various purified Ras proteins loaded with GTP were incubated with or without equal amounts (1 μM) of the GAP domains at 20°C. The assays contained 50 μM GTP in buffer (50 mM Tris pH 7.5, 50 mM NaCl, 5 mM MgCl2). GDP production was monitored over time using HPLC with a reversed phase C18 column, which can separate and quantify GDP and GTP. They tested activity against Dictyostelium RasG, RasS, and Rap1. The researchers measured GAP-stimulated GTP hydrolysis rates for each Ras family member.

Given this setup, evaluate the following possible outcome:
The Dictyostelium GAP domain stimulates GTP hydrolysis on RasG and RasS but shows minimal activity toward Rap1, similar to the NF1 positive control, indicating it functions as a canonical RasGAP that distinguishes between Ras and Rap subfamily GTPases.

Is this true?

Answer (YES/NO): NO